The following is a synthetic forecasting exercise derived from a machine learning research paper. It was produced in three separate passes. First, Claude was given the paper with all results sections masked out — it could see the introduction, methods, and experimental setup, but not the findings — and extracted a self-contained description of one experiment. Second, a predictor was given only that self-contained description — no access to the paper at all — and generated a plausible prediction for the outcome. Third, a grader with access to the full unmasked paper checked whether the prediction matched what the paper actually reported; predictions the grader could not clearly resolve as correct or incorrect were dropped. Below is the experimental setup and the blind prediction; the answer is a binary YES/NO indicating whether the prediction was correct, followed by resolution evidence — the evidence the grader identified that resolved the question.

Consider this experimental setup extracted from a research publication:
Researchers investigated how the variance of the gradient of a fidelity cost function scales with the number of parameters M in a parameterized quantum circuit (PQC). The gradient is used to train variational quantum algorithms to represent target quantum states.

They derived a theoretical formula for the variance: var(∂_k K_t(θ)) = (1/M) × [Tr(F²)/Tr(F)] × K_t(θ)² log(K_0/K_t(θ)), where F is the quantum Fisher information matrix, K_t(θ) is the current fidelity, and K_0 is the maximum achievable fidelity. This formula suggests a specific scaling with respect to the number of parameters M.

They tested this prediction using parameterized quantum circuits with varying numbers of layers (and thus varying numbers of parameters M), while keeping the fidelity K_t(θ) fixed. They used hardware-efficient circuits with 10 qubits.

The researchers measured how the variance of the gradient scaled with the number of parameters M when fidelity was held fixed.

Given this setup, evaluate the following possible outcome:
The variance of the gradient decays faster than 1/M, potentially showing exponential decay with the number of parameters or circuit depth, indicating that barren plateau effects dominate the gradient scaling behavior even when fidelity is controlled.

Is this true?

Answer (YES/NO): NO